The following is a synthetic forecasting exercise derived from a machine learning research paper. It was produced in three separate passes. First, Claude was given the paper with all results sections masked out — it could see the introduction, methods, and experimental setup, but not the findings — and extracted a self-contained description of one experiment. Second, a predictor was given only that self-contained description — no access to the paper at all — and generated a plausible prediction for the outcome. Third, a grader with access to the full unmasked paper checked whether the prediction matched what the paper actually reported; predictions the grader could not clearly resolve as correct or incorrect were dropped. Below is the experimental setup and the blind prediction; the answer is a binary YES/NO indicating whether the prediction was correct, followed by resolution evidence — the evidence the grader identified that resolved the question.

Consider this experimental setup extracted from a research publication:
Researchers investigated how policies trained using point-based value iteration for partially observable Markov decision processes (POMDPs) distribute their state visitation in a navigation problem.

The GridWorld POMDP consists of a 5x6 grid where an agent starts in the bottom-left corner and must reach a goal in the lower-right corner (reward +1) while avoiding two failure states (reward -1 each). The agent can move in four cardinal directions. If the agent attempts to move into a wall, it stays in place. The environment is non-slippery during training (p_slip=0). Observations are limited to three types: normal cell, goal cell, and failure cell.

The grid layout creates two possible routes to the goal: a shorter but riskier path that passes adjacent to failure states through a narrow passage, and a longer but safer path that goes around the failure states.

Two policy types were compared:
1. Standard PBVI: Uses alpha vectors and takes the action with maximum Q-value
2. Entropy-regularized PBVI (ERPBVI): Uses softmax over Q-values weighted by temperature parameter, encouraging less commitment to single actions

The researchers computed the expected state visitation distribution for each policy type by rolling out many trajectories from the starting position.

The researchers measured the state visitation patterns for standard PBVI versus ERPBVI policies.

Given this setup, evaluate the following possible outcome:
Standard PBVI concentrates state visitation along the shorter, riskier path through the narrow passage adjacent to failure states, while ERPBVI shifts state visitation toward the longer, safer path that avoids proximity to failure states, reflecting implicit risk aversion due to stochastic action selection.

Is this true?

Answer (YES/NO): NO